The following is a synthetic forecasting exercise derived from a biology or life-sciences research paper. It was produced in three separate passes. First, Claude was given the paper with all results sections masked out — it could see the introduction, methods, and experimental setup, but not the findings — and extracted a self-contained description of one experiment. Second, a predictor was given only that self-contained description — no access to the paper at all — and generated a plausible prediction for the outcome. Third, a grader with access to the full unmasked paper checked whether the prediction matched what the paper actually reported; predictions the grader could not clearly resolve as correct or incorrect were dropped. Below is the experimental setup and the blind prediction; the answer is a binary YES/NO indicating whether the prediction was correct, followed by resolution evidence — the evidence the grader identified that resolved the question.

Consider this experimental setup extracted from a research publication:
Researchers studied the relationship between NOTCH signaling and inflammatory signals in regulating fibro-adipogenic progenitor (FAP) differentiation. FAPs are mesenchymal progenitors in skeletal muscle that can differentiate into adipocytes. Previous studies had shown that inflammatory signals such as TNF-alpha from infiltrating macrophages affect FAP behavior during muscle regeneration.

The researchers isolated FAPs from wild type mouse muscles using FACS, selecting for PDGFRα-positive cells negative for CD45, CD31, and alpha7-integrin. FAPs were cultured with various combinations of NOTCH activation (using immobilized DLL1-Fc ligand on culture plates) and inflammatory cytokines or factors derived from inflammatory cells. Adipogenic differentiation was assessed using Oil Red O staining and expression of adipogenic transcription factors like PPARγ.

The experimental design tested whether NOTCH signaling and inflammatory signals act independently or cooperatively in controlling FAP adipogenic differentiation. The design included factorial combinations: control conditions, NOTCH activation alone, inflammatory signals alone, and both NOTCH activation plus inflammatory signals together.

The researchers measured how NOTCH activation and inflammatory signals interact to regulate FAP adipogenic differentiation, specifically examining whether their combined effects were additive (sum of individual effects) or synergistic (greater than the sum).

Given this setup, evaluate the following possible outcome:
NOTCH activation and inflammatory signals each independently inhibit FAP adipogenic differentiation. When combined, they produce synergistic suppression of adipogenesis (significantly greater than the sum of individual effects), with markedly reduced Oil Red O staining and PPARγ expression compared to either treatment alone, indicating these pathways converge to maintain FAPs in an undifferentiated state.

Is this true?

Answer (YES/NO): NO